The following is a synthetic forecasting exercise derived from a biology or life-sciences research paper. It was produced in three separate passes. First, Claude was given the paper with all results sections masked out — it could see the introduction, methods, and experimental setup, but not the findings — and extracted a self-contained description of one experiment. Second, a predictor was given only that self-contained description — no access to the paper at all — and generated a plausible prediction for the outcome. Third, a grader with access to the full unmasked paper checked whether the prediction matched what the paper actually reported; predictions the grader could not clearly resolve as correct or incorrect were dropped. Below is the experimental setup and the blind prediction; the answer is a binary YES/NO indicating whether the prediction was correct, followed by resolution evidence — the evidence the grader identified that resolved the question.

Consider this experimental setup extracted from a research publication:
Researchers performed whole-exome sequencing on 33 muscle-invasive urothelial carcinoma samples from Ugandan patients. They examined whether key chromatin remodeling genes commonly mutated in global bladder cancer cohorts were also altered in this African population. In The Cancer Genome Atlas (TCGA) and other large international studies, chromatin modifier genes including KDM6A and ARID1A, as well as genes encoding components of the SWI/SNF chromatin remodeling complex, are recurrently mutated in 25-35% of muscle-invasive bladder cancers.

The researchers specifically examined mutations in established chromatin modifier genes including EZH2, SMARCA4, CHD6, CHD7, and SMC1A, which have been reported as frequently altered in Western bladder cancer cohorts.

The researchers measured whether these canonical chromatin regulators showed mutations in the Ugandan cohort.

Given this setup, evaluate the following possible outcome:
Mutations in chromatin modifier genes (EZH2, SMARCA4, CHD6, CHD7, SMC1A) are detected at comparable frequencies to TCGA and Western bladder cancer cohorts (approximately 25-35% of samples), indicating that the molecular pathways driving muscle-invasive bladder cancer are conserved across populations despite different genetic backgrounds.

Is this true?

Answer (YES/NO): NO